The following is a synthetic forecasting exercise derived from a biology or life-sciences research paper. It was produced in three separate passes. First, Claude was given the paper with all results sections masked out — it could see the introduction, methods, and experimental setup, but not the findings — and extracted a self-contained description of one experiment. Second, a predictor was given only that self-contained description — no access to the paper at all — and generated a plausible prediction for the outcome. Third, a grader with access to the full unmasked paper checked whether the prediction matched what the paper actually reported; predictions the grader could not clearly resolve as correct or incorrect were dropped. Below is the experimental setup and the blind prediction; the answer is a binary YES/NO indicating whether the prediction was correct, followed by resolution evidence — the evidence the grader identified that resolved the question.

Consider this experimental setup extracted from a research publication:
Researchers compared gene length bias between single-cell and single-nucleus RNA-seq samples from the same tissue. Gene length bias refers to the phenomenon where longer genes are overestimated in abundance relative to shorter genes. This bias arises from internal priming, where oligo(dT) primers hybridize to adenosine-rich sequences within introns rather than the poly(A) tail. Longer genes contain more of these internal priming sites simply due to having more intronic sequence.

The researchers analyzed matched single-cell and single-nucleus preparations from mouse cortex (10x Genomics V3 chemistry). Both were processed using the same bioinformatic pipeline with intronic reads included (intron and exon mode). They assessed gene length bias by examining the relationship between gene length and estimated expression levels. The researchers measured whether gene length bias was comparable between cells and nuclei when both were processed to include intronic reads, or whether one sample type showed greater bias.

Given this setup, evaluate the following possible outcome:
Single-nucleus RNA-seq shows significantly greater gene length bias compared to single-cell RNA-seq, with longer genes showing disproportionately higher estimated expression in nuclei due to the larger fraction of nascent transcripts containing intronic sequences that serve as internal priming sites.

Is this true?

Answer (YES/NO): YES